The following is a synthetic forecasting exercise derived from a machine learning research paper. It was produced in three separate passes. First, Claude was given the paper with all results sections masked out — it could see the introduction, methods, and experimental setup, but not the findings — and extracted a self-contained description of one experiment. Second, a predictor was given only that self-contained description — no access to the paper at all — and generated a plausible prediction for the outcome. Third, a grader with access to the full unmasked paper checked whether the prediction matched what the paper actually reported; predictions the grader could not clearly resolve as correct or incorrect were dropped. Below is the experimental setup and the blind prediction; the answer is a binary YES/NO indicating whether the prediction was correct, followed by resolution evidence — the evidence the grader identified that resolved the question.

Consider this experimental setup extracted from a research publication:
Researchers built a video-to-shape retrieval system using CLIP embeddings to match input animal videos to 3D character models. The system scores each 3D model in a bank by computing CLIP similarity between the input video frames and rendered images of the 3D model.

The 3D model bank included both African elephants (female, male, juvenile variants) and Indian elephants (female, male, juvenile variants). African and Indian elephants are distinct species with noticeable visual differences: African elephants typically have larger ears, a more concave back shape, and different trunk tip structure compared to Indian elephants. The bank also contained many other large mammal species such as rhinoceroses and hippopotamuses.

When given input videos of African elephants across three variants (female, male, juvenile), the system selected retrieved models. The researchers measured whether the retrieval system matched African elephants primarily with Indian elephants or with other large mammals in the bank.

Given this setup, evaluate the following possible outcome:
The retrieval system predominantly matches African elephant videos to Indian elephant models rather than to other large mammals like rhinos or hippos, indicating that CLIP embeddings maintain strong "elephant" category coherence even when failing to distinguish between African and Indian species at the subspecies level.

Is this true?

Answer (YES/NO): YES